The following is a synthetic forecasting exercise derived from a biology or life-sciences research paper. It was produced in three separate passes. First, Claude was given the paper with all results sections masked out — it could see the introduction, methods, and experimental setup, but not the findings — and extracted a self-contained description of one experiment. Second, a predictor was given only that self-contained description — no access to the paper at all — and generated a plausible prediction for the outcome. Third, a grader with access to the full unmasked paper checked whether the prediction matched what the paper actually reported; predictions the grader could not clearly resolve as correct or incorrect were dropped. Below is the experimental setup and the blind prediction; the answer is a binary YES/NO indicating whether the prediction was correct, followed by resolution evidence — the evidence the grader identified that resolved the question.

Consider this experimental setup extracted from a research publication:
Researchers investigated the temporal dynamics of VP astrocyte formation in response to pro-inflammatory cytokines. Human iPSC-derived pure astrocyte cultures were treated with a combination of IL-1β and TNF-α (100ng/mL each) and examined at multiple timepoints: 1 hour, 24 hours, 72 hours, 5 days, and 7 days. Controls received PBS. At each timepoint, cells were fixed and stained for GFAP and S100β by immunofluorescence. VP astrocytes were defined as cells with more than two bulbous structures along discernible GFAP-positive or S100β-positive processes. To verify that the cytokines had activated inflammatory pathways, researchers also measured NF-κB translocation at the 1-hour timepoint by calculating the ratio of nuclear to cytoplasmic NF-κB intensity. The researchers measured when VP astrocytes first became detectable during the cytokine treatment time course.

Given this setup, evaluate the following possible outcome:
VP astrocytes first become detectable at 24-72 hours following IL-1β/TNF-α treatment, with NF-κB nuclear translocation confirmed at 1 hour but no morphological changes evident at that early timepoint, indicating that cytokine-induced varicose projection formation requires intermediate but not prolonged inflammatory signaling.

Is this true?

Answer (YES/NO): NO